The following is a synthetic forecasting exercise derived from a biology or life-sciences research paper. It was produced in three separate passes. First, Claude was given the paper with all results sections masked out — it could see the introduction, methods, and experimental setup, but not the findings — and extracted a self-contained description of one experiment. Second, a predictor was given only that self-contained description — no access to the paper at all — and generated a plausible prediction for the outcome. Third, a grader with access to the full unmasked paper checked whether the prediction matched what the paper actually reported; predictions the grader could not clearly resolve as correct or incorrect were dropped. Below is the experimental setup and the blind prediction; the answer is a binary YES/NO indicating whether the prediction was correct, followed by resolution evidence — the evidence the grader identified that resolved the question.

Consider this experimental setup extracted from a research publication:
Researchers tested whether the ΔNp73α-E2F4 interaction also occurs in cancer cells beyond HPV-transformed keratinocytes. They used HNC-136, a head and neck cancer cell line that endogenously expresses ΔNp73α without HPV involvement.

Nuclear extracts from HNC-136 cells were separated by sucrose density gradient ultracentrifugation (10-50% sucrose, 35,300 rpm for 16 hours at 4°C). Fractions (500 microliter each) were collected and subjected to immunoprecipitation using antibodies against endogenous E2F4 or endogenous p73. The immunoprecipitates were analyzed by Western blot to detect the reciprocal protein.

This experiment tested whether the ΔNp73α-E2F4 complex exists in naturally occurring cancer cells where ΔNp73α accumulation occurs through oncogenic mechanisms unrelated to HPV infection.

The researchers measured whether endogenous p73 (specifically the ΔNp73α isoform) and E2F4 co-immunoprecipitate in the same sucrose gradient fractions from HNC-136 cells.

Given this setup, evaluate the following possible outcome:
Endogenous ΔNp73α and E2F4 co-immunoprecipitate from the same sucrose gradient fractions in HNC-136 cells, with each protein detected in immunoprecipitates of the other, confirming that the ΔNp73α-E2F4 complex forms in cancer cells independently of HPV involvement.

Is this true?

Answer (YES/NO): NO